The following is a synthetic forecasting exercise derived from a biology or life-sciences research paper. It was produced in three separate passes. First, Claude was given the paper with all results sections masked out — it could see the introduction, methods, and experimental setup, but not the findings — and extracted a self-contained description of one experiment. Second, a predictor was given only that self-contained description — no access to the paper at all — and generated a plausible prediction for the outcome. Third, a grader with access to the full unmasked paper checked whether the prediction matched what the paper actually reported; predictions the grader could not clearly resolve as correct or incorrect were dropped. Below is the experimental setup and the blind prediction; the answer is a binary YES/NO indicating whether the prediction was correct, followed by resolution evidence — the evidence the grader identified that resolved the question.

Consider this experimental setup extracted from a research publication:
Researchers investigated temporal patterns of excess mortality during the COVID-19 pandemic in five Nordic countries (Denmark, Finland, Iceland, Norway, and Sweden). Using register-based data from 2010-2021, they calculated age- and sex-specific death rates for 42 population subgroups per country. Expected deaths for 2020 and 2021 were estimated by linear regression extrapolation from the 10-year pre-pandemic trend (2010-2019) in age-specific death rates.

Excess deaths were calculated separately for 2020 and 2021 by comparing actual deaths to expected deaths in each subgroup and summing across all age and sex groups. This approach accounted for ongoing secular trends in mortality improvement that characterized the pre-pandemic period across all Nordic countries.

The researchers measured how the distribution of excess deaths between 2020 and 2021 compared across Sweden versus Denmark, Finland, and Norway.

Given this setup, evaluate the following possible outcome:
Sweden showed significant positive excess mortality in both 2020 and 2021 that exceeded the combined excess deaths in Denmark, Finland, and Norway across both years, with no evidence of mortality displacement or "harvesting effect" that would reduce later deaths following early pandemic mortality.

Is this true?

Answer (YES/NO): NO